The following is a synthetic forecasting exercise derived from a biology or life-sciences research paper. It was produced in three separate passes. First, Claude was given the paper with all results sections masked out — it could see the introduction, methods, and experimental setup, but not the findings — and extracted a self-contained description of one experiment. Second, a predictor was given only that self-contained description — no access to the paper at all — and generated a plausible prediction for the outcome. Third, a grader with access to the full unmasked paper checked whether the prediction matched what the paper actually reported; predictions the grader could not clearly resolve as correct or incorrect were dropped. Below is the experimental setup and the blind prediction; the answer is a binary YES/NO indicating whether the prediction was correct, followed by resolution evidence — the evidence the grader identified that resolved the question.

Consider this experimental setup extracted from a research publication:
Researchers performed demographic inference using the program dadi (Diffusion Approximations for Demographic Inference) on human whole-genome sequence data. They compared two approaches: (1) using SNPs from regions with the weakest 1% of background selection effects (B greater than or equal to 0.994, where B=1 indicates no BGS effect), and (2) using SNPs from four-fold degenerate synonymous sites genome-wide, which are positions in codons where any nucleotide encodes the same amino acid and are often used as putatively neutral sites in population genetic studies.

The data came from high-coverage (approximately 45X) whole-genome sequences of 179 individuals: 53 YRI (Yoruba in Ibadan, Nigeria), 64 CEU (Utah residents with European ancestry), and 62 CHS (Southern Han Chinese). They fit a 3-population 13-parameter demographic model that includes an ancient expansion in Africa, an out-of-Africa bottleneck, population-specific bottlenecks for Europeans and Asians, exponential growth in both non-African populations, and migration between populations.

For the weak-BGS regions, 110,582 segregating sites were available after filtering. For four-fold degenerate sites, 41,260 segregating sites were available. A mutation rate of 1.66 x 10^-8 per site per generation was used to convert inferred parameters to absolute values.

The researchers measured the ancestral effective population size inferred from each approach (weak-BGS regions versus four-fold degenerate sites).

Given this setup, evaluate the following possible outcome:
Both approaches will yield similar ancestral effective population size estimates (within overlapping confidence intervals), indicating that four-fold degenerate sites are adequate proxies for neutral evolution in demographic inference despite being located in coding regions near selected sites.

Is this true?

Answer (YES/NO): NO